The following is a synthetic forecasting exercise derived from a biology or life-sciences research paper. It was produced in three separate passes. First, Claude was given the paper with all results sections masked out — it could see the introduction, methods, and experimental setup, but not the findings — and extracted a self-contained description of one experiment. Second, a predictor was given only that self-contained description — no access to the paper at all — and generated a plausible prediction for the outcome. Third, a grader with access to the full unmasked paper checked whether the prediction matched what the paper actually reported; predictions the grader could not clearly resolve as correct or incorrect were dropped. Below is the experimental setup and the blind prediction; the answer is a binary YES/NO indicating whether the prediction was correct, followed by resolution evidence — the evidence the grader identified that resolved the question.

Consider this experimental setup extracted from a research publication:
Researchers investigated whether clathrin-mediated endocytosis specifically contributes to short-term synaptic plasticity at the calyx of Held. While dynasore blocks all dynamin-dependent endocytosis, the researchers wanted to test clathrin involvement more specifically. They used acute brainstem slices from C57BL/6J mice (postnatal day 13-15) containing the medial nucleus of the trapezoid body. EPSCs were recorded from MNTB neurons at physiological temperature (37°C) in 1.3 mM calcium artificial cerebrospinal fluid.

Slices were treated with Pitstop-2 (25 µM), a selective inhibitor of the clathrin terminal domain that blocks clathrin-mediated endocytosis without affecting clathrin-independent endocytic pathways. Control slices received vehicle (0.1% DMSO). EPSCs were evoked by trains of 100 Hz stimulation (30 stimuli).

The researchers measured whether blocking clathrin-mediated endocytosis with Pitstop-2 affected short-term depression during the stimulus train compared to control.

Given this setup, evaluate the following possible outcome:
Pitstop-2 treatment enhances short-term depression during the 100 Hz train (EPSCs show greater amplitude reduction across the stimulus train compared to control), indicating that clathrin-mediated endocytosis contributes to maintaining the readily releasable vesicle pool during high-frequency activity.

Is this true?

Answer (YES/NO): YES